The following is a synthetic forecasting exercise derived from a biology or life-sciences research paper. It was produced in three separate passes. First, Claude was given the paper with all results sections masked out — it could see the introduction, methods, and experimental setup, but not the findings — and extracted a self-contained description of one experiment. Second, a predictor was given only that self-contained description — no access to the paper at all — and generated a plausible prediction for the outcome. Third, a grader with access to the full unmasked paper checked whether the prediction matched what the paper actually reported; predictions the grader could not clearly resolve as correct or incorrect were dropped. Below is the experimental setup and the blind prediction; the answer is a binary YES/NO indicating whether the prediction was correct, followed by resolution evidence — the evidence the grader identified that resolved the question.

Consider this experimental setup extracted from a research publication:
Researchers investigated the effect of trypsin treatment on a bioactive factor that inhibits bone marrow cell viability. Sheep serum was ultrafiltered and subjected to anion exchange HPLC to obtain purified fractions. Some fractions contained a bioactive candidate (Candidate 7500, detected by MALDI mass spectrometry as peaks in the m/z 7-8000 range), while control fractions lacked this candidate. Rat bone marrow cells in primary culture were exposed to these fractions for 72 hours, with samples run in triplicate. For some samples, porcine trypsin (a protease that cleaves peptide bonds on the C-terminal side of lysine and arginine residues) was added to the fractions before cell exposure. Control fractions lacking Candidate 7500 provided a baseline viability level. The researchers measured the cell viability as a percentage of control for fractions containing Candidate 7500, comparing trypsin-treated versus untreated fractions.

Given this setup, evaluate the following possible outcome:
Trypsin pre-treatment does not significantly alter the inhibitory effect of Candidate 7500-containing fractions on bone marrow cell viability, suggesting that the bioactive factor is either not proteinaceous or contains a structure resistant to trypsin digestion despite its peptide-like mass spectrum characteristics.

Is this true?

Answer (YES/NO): NO